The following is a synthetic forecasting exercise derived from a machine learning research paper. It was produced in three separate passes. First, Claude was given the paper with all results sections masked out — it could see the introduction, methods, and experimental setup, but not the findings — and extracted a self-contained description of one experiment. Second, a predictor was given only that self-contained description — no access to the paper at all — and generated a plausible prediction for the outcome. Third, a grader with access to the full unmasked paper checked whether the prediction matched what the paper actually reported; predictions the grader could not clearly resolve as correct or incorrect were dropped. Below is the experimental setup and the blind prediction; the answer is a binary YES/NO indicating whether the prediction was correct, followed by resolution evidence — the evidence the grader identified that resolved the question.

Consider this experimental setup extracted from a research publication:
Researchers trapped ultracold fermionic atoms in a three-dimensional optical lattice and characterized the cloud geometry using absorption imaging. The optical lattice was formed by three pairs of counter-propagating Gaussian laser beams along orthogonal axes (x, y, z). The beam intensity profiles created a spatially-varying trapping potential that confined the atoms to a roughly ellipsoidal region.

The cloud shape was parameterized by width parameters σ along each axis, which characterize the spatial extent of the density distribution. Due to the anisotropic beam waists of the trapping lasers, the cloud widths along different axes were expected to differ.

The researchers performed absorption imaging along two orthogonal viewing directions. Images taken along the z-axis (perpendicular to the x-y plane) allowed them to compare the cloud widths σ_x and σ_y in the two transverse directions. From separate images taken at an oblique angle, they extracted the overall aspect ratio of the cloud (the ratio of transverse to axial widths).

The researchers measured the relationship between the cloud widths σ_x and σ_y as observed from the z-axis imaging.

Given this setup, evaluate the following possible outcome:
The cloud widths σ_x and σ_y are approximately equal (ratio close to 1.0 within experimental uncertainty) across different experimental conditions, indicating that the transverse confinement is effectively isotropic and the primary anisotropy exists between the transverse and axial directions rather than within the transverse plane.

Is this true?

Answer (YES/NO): YES